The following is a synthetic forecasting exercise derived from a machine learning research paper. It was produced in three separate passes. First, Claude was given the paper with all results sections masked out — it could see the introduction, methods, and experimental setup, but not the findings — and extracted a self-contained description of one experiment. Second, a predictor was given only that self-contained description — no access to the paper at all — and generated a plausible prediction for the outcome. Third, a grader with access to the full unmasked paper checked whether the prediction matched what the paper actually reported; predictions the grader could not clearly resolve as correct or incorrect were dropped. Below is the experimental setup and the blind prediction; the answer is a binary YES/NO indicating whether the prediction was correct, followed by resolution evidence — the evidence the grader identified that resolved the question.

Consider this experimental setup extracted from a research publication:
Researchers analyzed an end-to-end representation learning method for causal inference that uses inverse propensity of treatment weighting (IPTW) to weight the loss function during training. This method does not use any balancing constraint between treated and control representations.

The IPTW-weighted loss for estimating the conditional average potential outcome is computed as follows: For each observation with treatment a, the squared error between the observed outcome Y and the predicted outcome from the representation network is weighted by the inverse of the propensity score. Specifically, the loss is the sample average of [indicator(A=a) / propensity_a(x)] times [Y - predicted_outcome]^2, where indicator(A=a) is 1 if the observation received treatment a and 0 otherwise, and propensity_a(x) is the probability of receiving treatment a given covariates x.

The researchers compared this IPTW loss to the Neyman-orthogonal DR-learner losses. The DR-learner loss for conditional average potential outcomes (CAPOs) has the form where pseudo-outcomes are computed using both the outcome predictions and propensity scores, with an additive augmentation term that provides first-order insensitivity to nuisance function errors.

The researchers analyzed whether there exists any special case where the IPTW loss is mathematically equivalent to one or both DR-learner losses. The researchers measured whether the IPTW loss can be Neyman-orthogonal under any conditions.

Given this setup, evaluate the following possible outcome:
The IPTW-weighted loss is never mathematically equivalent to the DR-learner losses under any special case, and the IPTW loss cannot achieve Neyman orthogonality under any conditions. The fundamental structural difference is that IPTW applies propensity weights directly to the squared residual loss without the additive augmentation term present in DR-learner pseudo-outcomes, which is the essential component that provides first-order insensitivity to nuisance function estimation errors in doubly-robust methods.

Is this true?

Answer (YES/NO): NO